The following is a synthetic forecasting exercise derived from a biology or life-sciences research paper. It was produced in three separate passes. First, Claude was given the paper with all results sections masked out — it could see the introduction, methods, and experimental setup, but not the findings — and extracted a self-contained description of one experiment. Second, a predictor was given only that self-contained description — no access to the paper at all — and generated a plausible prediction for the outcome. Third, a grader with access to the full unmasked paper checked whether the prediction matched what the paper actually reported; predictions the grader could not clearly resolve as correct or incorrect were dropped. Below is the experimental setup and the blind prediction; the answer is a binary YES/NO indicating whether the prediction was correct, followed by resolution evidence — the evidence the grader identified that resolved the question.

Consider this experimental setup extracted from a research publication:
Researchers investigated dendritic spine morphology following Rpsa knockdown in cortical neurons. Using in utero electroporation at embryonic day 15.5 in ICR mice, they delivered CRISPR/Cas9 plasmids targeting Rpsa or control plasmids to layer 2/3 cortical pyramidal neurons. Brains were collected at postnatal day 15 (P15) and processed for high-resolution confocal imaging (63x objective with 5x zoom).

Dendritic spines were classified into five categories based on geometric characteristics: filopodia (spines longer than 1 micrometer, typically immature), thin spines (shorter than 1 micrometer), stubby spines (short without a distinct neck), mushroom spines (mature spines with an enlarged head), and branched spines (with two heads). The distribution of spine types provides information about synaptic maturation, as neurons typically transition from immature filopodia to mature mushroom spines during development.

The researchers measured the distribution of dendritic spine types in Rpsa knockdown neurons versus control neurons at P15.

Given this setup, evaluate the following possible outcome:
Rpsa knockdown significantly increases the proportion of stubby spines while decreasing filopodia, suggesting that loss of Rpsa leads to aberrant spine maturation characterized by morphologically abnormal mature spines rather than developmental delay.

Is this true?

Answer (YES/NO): NO